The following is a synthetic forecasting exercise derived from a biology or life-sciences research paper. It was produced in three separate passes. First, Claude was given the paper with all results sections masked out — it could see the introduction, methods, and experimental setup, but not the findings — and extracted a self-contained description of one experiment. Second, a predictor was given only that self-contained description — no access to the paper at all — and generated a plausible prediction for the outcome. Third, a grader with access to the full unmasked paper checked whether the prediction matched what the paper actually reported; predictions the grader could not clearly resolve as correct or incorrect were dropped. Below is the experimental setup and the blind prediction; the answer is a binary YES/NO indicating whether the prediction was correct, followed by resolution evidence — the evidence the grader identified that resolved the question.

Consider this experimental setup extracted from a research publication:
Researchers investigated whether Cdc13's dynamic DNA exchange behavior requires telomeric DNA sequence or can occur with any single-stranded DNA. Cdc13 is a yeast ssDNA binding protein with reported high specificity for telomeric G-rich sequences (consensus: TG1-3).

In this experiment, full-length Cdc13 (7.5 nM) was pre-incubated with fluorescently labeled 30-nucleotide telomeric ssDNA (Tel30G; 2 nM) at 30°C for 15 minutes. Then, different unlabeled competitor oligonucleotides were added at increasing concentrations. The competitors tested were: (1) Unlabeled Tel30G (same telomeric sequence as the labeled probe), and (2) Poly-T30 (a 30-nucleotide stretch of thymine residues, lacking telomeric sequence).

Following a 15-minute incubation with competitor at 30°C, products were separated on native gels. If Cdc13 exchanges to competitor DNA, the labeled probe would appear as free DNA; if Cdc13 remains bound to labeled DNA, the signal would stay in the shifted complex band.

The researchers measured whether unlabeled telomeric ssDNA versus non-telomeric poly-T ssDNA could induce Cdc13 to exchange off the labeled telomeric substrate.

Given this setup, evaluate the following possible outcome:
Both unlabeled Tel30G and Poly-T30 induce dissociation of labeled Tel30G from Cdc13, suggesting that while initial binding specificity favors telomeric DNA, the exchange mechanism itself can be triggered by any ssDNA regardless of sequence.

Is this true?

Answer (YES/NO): NO